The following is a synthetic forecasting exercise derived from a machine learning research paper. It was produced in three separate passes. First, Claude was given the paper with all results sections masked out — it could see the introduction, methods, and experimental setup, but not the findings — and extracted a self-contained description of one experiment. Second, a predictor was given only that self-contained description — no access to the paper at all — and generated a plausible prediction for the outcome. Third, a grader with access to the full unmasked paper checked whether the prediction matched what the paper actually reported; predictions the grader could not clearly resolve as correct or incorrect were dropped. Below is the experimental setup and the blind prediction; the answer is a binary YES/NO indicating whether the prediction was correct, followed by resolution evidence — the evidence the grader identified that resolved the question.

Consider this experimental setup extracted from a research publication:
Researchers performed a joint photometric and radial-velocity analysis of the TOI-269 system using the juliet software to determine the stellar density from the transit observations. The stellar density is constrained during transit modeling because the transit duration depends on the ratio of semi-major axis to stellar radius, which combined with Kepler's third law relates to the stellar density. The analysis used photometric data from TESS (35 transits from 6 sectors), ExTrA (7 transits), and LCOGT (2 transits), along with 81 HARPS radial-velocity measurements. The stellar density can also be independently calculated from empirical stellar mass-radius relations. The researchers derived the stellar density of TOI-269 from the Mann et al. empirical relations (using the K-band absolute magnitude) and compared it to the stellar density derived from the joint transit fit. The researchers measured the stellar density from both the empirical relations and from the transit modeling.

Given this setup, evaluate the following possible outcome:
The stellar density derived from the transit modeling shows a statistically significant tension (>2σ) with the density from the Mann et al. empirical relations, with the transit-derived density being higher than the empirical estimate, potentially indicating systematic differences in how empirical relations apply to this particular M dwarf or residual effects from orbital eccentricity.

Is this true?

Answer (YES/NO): NO